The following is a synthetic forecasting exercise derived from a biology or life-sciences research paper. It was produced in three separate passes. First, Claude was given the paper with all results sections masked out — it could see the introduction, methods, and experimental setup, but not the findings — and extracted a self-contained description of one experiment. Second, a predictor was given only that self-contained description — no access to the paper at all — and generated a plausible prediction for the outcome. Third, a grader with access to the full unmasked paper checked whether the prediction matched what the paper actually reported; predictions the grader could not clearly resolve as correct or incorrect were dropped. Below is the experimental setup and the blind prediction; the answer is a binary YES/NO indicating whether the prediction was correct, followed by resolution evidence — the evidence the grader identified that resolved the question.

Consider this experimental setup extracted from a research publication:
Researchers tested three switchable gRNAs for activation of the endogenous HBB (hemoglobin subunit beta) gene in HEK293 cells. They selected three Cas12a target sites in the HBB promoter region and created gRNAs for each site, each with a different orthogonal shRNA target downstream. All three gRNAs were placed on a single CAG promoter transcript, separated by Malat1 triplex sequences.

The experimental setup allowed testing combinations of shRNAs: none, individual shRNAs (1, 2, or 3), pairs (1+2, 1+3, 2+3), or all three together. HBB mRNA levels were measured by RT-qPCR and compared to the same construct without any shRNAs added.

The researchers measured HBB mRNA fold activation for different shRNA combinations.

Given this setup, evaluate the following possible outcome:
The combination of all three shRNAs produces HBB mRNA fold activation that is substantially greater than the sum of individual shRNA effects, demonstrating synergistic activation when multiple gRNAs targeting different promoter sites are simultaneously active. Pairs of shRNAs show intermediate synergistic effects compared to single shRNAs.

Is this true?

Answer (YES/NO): NO